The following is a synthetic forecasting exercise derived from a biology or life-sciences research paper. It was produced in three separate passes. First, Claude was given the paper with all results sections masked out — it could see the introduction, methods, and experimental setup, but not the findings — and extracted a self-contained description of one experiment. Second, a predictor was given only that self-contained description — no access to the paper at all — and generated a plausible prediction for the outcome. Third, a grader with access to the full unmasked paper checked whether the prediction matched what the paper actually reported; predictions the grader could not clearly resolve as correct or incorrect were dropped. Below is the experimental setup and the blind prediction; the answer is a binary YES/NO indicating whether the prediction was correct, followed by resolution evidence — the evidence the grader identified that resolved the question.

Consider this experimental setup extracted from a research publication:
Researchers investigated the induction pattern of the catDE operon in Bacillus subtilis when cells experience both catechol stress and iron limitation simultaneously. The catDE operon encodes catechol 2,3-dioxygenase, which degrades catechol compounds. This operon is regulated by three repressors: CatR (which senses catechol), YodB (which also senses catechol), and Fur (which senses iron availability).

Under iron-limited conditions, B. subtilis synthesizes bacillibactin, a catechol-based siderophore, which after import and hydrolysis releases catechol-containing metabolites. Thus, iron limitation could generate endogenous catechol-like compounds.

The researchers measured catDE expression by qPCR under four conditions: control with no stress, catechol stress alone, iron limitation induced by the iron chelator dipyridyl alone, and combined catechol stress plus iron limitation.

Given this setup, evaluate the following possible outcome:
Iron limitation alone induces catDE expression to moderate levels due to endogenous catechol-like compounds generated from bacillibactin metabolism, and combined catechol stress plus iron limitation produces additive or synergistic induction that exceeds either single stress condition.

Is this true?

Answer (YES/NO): YES